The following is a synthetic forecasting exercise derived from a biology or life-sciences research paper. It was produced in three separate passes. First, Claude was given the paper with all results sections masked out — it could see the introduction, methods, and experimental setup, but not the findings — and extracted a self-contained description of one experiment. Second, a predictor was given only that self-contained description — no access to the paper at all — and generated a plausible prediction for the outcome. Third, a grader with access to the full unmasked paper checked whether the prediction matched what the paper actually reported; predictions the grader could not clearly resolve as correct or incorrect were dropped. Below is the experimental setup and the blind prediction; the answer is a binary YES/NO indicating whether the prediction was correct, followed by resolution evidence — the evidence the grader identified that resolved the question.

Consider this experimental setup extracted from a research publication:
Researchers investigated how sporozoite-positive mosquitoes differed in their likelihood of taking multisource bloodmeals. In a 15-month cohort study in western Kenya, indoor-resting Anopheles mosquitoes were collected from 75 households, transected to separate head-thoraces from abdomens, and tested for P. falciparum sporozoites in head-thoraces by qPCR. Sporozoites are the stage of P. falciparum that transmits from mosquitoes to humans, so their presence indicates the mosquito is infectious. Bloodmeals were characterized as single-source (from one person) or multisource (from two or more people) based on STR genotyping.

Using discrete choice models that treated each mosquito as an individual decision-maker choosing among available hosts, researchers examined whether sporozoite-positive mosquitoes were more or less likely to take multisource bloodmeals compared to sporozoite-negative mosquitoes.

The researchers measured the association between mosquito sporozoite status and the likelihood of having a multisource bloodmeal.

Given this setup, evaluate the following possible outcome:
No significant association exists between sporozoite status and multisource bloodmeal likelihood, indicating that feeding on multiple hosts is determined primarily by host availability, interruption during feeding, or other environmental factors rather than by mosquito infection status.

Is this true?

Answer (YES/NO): NO